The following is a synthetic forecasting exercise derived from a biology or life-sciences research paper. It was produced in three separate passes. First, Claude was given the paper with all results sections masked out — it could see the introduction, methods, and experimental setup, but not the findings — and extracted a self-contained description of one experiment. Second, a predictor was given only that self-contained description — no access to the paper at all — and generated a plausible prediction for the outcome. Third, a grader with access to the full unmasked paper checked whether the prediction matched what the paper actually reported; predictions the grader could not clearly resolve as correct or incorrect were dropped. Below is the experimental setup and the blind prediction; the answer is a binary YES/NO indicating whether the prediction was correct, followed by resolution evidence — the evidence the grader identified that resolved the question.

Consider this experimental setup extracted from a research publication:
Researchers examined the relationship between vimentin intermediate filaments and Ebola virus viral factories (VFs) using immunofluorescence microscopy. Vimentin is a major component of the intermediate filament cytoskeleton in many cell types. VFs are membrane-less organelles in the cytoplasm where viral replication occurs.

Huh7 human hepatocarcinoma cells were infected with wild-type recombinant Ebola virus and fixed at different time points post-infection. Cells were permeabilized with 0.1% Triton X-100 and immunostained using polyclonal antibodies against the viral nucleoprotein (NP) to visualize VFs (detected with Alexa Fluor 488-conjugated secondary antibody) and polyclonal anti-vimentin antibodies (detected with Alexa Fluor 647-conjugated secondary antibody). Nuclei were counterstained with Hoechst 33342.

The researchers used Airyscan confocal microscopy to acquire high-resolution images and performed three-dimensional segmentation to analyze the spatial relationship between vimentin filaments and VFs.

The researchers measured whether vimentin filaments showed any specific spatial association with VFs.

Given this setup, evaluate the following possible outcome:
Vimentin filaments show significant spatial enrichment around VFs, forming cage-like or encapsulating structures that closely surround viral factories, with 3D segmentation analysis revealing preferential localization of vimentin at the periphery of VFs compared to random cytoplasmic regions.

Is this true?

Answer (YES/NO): NO